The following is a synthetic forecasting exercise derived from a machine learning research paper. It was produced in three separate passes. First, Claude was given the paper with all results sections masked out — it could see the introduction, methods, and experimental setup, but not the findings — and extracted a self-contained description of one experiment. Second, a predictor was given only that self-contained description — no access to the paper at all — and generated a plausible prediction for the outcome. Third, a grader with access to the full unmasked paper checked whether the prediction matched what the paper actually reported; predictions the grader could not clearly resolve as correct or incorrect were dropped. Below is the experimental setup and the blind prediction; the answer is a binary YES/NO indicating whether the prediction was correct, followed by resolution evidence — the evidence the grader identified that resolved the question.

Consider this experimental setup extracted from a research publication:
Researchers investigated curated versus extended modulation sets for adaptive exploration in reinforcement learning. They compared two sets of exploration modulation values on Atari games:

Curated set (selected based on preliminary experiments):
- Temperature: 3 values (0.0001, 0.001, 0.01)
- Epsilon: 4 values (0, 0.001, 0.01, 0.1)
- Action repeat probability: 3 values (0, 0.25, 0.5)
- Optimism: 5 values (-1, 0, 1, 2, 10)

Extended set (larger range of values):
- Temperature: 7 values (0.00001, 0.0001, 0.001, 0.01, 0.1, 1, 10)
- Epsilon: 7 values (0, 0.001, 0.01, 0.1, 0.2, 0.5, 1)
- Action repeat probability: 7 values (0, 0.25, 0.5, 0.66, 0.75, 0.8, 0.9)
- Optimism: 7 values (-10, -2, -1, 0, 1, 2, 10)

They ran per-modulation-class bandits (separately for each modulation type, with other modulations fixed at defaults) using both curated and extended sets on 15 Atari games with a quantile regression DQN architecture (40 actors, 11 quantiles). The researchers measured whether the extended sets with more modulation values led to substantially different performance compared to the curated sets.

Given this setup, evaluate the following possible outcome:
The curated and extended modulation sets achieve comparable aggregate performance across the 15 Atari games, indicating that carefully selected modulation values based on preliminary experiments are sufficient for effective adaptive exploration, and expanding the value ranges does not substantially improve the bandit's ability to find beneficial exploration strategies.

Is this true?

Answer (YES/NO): YES